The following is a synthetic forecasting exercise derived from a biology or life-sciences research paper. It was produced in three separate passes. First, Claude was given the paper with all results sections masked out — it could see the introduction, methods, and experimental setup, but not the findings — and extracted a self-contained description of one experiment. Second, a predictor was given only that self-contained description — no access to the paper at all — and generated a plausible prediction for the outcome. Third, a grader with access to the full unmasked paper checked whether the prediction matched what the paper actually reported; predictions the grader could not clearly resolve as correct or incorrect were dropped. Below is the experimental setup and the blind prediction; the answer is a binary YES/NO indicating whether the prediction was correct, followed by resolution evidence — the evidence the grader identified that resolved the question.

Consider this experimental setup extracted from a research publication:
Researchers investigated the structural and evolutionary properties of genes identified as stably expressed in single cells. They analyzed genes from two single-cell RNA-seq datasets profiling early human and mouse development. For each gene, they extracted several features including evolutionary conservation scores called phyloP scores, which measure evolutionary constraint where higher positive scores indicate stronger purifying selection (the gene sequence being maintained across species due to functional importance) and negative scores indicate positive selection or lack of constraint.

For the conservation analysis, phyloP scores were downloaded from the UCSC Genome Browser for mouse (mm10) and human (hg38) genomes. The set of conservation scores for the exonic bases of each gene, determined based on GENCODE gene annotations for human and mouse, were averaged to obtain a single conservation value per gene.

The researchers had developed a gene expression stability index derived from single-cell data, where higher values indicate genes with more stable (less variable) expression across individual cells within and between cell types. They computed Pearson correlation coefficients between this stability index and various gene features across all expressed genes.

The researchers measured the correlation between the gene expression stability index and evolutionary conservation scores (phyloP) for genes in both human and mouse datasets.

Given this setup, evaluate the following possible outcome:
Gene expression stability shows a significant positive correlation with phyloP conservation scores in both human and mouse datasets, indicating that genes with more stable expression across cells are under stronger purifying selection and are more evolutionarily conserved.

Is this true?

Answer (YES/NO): YES